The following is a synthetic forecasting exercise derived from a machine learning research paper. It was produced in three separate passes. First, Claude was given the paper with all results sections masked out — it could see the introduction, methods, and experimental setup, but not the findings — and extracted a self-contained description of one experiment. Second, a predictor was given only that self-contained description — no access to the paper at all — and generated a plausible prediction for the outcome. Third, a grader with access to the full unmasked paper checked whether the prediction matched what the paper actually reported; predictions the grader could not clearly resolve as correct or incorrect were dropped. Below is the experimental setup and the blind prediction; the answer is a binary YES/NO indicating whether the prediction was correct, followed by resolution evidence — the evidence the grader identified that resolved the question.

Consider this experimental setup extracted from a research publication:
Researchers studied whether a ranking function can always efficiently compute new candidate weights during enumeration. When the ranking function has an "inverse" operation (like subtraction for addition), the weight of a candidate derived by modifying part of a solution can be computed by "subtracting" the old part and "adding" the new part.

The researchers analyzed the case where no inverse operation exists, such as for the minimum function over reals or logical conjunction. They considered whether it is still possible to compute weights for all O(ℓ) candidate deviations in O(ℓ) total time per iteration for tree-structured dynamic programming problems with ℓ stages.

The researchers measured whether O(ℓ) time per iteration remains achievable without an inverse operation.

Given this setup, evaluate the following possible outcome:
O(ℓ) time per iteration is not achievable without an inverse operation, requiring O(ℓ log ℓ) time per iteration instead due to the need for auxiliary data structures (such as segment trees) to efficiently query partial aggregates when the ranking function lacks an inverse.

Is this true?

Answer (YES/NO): NO